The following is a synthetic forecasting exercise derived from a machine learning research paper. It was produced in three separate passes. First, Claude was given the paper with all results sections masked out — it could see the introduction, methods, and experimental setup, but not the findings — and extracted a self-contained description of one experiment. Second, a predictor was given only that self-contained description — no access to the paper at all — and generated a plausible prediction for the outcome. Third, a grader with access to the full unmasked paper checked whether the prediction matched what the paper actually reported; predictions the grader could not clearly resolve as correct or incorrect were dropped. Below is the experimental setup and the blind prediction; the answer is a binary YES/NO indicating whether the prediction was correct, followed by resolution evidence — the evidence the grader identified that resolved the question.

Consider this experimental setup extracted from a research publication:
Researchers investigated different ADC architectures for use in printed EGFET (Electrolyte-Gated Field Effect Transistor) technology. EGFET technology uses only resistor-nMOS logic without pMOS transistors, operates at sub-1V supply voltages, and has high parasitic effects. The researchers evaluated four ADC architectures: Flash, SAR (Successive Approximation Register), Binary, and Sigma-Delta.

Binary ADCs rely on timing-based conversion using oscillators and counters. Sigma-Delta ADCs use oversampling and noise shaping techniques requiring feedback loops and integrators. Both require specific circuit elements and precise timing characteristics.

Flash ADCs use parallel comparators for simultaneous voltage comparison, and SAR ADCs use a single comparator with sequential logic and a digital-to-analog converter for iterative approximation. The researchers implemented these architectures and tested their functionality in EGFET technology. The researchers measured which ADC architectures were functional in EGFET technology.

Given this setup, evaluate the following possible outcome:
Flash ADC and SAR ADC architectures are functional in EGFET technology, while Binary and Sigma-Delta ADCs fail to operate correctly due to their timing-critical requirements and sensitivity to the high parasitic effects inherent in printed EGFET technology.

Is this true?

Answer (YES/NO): NO